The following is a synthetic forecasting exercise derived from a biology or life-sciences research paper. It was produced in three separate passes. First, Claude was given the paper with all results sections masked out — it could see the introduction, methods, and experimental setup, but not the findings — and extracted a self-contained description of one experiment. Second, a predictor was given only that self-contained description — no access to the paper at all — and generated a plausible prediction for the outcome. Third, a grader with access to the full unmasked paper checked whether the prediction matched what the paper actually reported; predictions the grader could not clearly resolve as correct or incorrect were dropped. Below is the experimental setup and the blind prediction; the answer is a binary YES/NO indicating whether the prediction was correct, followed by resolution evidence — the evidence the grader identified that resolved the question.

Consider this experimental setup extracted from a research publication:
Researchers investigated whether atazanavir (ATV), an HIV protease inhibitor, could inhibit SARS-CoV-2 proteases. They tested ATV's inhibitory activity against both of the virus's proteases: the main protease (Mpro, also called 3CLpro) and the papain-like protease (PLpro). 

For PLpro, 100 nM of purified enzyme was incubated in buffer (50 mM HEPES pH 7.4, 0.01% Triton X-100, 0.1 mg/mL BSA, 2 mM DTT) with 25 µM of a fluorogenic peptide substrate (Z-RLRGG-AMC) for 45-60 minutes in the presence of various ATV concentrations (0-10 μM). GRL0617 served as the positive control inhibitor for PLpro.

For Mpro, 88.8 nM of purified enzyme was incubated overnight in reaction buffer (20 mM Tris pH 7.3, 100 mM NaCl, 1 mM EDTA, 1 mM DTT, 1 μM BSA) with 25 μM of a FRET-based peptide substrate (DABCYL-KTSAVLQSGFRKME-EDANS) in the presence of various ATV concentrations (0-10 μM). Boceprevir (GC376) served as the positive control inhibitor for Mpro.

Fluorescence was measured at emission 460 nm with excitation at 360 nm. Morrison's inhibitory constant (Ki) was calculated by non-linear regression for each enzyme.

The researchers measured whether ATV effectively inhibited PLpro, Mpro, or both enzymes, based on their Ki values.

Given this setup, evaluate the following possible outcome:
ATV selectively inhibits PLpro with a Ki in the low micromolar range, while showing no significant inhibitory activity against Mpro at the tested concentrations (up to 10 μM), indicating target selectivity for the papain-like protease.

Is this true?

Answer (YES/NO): NO